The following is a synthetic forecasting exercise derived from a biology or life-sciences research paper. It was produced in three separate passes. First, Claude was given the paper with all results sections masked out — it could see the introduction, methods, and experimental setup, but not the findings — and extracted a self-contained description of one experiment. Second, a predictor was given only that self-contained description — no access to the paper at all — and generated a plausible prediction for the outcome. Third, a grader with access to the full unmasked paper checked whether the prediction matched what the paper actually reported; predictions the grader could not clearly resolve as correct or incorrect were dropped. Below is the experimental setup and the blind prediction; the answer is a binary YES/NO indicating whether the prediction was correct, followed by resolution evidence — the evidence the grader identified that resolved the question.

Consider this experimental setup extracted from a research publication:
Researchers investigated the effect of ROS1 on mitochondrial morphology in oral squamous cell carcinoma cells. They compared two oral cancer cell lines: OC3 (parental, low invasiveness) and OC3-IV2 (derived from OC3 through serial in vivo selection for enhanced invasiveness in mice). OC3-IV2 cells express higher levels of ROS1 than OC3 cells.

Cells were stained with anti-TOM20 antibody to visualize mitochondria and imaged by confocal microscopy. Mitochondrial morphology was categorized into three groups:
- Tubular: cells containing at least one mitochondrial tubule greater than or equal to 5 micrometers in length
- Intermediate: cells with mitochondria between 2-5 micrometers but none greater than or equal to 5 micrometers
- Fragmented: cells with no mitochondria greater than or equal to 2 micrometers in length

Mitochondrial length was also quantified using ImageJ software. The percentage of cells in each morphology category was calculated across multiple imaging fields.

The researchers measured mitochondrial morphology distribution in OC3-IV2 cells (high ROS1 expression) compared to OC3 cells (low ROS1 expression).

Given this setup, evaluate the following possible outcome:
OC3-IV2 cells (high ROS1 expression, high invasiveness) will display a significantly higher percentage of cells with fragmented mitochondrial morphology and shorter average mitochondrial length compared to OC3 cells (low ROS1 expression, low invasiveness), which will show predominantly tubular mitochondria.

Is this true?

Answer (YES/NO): YES